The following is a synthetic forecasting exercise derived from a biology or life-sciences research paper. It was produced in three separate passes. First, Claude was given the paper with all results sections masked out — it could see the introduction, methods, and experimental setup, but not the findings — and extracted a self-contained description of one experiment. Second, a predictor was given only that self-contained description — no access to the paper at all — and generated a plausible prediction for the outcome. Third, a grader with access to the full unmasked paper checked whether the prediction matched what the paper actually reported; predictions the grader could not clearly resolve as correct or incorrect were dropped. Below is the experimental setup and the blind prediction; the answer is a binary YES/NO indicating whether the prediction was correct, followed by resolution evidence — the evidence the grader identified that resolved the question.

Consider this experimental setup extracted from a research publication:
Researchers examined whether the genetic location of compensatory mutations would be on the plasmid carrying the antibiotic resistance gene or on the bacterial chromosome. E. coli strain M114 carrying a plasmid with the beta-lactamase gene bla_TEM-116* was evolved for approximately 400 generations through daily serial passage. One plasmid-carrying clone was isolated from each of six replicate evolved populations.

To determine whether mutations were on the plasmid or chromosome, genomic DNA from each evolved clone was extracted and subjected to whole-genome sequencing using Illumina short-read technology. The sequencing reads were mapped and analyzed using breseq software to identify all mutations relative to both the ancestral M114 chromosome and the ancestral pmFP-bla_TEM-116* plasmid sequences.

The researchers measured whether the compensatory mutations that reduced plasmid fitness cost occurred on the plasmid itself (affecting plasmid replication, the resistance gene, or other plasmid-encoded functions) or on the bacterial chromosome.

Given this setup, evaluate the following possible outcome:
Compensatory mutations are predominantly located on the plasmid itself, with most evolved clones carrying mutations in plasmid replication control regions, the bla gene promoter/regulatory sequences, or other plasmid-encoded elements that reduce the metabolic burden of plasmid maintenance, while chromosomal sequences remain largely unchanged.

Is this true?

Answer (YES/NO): NO